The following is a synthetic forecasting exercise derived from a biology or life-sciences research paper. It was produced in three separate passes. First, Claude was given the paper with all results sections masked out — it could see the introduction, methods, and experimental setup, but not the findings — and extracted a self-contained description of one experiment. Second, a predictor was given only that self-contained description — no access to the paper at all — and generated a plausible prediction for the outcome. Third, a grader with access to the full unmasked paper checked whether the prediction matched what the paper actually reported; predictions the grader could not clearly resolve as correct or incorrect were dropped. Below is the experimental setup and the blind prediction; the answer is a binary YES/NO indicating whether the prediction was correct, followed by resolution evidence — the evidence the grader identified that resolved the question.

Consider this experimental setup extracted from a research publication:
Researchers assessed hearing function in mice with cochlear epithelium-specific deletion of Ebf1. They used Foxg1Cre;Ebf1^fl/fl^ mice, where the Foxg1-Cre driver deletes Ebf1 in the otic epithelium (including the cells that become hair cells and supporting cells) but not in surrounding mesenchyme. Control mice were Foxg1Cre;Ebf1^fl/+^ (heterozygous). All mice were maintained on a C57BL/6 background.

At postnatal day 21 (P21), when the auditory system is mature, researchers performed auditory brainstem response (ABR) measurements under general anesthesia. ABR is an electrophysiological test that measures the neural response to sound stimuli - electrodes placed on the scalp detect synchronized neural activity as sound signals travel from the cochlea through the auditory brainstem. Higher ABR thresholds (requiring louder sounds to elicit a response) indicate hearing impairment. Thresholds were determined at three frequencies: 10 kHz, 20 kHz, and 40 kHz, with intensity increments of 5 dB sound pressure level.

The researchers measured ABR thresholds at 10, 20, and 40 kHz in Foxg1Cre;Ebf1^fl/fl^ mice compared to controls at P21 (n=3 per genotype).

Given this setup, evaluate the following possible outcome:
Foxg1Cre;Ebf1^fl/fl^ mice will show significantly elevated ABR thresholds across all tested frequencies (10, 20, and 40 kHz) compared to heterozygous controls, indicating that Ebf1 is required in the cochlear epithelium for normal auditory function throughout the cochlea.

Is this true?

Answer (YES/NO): YES